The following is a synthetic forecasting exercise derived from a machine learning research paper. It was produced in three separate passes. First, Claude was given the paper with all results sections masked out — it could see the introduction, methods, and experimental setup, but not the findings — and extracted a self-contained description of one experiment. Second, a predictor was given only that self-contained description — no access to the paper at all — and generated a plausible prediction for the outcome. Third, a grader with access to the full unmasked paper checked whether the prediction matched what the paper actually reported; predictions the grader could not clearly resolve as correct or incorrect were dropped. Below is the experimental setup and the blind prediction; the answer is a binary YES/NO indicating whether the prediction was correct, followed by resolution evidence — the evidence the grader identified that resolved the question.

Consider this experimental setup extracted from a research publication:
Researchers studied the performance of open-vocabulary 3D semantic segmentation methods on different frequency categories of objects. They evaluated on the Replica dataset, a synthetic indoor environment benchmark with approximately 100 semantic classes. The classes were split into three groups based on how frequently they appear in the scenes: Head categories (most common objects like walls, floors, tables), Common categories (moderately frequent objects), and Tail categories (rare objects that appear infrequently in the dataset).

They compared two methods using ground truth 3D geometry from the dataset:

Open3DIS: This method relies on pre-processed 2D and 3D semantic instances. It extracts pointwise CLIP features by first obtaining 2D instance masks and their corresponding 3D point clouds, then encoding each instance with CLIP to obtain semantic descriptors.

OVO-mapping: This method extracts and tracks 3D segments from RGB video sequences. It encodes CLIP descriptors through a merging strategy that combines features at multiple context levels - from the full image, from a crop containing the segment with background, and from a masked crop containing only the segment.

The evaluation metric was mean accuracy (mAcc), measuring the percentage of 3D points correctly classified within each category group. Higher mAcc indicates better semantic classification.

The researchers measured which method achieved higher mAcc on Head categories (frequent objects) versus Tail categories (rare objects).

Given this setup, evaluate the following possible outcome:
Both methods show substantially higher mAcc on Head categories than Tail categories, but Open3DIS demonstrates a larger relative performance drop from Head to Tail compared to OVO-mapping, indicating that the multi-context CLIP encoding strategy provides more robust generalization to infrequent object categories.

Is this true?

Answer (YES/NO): YES